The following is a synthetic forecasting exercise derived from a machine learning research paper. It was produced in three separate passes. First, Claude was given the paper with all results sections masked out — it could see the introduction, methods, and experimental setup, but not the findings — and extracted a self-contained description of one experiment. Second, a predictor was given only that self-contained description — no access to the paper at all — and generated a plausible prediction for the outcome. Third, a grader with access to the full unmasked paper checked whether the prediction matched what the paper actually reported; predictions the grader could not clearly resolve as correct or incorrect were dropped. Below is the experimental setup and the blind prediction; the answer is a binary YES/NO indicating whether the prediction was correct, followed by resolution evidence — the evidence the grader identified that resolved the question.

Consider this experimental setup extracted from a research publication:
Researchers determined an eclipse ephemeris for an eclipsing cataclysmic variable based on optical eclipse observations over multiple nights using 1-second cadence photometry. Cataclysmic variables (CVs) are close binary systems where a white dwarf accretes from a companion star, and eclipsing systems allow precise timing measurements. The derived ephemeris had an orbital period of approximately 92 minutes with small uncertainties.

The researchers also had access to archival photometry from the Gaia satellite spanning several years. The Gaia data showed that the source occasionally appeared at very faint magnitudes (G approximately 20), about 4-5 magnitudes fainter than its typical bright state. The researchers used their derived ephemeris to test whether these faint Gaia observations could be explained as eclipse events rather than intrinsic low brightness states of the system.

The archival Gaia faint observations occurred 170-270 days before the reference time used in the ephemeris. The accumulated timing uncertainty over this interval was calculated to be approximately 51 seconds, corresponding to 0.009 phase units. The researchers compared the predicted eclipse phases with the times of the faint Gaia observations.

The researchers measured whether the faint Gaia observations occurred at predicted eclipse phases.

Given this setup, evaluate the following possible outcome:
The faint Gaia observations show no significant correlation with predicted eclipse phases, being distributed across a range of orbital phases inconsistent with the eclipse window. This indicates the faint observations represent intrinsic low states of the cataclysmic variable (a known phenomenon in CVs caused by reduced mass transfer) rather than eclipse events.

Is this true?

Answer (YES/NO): YES